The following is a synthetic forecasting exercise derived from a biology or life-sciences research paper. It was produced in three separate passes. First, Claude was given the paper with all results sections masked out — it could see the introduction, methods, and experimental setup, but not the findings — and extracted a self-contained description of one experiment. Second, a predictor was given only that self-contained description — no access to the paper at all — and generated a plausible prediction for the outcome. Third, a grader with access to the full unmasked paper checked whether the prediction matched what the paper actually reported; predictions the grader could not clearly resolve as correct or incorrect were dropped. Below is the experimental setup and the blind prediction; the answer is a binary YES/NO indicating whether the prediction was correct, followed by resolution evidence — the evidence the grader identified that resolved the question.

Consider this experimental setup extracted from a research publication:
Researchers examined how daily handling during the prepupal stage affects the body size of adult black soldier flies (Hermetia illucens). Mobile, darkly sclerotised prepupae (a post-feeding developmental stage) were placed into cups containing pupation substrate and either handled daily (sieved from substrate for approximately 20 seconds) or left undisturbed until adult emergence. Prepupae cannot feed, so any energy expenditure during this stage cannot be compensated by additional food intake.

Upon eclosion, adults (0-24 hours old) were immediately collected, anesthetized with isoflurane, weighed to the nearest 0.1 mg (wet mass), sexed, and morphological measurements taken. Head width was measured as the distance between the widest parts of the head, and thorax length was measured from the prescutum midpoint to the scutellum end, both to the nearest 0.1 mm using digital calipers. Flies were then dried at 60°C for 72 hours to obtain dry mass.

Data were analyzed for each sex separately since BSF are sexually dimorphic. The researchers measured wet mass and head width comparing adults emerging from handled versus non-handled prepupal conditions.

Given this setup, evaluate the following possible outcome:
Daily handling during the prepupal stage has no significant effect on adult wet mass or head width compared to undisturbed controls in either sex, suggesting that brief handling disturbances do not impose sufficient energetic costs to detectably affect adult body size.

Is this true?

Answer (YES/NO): NO